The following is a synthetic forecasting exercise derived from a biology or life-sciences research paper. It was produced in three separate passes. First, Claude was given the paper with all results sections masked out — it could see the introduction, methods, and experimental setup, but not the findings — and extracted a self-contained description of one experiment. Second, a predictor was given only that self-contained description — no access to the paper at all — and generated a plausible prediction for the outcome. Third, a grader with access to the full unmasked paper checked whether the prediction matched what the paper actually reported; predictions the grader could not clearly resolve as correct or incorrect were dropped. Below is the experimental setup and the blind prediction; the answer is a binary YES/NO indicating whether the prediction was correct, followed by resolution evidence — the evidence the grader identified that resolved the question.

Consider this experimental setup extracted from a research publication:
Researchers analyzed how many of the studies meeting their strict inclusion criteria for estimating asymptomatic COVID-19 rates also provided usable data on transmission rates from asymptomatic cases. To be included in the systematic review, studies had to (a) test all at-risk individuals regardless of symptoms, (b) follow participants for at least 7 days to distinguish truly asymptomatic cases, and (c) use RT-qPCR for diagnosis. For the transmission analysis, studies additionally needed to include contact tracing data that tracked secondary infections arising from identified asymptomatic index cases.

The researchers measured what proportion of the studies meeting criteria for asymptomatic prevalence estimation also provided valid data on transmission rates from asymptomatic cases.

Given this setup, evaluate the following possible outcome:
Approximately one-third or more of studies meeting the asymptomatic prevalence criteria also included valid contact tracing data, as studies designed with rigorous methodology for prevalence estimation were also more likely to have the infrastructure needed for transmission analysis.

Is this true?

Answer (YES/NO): YES